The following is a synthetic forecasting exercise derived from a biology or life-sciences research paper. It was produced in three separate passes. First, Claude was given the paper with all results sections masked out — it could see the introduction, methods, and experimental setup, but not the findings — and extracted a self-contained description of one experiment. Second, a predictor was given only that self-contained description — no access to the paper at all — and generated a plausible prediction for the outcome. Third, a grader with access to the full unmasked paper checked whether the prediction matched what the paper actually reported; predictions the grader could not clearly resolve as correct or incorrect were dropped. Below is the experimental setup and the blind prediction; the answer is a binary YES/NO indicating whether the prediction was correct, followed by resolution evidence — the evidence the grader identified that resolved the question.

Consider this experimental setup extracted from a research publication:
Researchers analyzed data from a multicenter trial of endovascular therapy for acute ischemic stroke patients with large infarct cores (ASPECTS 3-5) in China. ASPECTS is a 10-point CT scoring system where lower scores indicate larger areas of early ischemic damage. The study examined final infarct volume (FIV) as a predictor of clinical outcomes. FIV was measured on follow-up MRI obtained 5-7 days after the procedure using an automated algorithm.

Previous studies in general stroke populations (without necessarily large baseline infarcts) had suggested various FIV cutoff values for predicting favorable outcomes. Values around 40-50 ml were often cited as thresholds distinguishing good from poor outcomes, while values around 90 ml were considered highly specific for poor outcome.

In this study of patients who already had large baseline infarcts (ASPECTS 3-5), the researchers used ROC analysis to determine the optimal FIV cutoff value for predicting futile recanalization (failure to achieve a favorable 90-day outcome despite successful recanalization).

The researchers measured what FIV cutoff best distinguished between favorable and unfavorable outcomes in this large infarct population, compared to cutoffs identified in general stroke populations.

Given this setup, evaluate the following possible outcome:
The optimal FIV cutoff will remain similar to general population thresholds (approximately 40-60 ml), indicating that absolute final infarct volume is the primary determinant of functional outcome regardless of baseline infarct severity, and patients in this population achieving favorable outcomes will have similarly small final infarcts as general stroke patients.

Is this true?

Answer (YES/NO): NO